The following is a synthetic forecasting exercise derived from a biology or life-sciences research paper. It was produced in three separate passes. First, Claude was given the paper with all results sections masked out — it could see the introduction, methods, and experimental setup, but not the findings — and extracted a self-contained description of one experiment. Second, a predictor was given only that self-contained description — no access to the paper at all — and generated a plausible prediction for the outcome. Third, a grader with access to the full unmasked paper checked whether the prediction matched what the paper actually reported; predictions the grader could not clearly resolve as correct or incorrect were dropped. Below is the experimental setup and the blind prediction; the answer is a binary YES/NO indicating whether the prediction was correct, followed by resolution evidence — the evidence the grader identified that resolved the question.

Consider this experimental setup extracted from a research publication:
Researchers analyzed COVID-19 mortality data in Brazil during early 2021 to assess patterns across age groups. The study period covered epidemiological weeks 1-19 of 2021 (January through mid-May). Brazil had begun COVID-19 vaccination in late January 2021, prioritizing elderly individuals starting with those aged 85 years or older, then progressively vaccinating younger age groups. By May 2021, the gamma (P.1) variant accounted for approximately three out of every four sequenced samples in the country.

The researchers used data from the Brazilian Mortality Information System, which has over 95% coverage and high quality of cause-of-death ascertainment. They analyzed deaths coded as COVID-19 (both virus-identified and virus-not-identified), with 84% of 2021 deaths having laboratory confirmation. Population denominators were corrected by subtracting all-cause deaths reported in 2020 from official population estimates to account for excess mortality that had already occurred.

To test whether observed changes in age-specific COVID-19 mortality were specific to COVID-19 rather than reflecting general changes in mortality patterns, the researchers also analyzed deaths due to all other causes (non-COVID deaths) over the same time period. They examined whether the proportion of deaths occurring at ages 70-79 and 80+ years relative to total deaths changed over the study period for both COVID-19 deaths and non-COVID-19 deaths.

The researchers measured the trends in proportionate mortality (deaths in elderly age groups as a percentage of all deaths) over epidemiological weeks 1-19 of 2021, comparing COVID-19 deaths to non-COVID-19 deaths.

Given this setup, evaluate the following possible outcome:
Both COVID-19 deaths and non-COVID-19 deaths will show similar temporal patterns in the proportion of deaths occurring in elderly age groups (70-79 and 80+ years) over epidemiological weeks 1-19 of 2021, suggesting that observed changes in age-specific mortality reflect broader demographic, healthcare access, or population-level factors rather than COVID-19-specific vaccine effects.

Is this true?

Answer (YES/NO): NO